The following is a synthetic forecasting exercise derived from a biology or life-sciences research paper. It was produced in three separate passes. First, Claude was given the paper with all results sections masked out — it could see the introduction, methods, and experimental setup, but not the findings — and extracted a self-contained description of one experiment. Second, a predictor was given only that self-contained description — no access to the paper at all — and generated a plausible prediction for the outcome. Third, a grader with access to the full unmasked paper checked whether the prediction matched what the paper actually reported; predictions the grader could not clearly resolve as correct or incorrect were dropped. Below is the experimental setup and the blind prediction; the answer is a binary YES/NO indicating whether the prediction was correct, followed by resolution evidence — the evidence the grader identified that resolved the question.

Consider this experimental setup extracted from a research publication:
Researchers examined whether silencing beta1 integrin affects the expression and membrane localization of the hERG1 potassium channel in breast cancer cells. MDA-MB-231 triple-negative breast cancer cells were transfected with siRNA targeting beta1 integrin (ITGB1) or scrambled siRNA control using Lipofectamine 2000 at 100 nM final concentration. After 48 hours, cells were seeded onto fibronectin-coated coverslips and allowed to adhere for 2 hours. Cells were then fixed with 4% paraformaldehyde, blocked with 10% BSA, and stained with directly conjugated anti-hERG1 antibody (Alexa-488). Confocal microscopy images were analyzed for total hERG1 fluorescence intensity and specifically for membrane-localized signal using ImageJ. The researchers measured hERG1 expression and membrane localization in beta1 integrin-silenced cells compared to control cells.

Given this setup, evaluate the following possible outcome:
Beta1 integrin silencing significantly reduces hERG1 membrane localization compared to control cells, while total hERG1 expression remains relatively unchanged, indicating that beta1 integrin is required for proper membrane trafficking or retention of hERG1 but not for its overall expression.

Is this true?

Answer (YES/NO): NO